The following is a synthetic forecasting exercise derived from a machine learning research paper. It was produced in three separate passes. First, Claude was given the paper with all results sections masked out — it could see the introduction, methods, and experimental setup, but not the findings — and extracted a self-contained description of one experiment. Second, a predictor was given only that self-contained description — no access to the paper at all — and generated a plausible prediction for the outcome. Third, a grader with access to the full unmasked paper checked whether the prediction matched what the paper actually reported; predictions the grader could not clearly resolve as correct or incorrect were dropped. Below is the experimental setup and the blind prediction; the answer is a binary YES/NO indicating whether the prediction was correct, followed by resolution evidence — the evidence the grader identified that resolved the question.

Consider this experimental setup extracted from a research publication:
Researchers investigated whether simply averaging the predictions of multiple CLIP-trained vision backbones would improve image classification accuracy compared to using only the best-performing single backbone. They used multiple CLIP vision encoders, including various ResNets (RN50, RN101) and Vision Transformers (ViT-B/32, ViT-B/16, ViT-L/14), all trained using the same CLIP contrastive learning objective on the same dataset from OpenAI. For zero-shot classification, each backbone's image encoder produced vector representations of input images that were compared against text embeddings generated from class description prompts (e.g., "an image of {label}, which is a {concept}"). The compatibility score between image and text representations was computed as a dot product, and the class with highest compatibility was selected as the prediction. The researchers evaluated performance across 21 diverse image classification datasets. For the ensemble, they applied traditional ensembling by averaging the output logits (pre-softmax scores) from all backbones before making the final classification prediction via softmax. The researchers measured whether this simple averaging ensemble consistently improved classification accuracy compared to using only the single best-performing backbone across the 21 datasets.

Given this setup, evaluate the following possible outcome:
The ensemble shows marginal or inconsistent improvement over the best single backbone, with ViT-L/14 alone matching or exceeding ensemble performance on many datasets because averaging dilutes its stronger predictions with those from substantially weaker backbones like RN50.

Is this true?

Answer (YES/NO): YES